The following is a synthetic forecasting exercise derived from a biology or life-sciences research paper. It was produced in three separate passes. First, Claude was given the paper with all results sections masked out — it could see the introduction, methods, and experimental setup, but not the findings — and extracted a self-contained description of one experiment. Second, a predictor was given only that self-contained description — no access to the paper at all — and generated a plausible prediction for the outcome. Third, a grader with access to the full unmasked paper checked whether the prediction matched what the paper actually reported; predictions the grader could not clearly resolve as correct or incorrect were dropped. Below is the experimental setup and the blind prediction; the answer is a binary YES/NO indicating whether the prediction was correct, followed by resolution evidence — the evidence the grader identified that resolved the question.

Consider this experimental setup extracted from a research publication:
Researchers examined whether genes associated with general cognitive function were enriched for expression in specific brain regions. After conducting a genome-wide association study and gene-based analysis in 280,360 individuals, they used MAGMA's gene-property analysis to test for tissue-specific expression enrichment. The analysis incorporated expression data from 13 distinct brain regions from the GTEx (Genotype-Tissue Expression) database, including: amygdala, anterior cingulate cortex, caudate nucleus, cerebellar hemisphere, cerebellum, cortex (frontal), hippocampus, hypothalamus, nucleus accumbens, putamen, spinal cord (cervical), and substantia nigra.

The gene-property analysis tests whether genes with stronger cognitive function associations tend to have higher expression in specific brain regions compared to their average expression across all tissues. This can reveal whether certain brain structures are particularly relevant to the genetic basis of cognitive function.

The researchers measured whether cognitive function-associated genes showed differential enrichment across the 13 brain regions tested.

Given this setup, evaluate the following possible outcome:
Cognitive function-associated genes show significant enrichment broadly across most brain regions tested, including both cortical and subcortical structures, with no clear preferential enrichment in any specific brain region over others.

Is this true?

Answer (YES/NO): NO